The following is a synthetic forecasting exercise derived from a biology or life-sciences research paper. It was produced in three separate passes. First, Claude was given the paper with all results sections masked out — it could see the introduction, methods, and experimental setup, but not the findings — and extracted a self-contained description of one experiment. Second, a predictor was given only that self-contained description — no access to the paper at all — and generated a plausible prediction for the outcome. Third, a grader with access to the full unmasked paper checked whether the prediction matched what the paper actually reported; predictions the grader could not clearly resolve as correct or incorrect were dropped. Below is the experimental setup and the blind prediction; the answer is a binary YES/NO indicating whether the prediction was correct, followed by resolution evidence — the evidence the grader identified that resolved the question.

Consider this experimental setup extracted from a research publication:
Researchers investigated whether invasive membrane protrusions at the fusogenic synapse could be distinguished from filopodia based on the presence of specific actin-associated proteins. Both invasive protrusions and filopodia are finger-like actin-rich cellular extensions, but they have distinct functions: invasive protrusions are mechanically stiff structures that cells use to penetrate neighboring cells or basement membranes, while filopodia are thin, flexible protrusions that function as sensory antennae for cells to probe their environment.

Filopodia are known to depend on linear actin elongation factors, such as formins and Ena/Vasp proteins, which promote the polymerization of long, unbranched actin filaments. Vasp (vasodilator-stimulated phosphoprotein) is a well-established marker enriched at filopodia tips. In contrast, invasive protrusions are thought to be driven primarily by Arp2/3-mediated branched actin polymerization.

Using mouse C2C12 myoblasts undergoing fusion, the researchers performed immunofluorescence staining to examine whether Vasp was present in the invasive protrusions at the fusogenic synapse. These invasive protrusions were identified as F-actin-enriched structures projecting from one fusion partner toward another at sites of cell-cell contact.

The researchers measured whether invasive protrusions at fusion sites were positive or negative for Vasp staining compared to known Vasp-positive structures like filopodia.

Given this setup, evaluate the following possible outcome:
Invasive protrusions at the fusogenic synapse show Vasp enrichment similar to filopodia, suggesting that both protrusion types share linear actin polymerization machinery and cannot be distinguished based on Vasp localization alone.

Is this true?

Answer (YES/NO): NO